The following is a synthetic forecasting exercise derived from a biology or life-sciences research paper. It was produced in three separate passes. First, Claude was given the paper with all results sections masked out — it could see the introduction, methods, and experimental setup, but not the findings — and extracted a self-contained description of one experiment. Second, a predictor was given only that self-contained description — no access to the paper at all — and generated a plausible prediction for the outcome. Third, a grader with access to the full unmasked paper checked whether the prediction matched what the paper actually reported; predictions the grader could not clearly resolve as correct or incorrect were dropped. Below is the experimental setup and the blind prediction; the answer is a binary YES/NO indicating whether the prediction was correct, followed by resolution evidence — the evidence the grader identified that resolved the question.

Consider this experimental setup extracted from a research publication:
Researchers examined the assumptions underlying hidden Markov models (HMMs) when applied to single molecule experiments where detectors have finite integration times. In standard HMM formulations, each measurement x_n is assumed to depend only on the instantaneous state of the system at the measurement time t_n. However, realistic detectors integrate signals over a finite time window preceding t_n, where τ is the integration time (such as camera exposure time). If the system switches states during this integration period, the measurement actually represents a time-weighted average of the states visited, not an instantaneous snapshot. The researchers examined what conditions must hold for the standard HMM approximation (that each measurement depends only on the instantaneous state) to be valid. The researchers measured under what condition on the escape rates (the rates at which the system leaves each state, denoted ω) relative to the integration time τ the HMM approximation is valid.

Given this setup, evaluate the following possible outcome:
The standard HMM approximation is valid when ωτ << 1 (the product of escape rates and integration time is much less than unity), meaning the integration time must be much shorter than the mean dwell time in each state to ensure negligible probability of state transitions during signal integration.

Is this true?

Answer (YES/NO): YES